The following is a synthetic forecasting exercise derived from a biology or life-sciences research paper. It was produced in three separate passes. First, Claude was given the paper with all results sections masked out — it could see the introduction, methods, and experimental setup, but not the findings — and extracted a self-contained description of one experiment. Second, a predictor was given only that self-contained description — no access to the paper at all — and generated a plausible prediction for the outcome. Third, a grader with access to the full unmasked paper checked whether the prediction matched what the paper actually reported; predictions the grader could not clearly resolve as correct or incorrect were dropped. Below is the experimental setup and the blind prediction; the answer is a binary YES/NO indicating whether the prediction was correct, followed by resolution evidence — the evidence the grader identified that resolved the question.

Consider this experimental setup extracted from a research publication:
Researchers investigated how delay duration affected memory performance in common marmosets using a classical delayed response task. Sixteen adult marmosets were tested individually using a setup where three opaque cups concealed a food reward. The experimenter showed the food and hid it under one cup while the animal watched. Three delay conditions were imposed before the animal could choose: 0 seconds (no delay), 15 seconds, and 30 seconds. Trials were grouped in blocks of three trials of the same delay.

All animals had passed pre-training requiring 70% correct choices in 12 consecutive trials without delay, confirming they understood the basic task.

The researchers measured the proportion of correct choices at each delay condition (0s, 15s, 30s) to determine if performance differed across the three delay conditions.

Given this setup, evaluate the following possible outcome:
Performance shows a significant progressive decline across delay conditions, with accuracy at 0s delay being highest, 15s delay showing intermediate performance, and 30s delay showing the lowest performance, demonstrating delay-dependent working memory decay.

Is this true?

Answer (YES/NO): NO